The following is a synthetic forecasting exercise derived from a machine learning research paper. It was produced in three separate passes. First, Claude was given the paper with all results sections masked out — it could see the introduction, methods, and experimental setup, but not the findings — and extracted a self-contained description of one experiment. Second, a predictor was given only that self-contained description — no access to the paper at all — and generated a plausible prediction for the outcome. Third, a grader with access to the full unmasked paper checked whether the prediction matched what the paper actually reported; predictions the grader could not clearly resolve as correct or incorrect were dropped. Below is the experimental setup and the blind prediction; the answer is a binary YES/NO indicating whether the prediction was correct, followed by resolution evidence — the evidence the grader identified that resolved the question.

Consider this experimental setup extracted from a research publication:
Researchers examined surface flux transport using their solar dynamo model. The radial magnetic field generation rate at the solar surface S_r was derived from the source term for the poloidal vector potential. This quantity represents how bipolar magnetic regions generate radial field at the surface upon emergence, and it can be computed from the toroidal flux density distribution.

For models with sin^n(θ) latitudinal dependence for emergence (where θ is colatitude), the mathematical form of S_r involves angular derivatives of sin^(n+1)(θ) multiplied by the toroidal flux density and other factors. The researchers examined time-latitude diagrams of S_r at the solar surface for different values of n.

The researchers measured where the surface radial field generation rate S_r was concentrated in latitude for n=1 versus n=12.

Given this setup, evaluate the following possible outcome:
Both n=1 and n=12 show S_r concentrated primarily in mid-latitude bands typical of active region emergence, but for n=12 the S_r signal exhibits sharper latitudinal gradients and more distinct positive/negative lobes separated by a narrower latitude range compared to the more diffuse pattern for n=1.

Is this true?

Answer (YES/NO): NO